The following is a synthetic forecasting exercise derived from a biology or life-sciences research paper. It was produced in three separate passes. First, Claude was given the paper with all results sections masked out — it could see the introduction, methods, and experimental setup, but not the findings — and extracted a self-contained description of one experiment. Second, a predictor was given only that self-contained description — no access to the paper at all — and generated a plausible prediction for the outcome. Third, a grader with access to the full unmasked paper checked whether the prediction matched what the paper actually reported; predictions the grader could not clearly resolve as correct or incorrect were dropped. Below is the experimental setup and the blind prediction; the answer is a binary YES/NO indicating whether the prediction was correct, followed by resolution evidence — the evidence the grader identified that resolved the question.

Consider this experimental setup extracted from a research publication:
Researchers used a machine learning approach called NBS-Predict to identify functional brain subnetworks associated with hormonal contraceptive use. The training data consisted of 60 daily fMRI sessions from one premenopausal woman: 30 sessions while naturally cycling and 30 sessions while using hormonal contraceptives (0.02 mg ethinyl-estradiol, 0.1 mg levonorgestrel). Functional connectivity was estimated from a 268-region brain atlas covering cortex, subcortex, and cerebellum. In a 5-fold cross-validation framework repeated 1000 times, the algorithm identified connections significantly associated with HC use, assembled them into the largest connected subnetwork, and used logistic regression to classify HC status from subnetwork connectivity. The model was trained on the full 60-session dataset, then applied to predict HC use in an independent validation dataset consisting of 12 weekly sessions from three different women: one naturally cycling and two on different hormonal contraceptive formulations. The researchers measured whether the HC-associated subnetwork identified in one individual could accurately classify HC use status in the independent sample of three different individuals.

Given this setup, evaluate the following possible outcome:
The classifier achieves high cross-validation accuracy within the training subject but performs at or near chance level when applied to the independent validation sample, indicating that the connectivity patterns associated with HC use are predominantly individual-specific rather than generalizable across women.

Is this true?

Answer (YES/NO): YES